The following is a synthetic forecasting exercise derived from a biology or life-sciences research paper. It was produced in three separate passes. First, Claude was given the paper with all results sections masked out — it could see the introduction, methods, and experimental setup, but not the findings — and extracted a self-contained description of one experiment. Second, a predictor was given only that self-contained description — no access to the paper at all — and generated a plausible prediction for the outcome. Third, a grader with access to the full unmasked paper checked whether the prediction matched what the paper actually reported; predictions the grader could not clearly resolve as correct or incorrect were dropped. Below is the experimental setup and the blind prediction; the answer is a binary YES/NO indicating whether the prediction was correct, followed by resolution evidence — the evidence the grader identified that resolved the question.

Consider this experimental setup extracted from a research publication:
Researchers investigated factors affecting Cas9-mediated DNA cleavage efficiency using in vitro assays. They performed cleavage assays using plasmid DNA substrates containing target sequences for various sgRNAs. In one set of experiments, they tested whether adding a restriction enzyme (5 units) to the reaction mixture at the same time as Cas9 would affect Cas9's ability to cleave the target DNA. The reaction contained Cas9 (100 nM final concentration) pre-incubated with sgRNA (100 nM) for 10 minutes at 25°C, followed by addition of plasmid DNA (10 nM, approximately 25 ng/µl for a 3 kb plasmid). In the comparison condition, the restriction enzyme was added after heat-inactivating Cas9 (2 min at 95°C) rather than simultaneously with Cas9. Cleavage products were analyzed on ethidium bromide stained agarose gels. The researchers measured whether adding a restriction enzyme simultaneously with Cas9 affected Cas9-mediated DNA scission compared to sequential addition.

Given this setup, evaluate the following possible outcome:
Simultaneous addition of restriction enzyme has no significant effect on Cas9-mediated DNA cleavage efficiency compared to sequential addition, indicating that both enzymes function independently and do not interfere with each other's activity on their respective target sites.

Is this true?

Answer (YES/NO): NO